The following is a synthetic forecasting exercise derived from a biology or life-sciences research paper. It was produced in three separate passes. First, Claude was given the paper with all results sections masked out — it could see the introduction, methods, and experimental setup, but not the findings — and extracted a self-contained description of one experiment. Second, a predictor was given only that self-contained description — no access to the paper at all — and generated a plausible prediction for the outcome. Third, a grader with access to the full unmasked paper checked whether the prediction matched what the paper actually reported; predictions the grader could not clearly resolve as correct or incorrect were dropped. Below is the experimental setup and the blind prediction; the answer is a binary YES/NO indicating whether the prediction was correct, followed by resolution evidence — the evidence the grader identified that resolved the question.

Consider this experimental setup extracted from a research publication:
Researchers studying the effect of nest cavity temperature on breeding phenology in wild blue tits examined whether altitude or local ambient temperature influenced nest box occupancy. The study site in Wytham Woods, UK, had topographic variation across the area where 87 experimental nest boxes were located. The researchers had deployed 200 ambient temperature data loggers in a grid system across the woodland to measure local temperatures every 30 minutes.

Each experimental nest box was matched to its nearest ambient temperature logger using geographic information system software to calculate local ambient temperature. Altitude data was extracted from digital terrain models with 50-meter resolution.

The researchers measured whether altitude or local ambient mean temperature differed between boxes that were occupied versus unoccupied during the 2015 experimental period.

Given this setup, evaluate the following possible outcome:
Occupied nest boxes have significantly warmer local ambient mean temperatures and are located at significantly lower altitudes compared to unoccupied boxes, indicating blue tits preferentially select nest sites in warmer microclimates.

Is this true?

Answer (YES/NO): NO